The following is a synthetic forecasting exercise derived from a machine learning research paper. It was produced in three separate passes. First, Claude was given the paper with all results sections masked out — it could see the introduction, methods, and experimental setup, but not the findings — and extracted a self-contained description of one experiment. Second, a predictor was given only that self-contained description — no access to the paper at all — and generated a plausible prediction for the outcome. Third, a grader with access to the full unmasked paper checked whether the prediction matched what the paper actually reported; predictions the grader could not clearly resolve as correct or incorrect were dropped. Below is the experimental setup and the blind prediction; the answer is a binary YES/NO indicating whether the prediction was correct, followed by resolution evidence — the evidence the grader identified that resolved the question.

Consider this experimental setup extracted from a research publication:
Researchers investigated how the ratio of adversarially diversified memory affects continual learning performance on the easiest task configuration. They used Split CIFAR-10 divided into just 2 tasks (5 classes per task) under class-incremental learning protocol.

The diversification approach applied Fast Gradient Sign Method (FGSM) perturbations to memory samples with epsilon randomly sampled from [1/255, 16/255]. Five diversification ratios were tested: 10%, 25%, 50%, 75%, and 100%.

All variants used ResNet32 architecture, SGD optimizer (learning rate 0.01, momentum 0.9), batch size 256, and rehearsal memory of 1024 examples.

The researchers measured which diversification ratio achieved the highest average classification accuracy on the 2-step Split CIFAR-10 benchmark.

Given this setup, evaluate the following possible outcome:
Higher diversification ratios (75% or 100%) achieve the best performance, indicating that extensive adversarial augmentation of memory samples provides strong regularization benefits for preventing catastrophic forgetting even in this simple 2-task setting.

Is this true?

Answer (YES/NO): NO